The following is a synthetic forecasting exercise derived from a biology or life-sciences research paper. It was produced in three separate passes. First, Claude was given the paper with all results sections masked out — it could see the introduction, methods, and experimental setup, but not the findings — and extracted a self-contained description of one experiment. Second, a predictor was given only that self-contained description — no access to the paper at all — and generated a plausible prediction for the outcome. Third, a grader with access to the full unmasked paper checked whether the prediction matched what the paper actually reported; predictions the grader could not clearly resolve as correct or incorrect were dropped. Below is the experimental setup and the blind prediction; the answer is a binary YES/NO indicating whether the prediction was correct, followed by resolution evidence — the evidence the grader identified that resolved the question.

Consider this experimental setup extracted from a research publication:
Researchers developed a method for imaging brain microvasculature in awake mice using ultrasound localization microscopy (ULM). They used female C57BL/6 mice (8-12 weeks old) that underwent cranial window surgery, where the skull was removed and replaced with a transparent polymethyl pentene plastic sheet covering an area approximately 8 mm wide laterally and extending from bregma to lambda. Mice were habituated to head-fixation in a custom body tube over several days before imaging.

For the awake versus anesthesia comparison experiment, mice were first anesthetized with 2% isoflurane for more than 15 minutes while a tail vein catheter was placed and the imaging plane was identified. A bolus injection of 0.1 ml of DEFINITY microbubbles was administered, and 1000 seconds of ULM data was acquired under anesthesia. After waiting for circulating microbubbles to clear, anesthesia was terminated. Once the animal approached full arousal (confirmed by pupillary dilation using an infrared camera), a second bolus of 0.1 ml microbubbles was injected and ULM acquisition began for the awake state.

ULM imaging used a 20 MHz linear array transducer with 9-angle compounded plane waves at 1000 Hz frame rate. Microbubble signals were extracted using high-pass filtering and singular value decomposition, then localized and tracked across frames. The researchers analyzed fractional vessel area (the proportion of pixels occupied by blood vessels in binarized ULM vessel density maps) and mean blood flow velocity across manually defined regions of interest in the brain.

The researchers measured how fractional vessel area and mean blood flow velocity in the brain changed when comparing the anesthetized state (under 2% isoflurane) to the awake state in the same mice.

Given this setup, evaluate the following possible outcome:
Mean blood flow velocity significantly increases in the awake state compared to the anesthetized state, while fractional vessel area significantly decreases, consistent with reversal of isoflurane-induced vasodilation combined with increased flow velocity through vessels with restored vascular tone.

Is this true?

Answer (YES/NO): NO